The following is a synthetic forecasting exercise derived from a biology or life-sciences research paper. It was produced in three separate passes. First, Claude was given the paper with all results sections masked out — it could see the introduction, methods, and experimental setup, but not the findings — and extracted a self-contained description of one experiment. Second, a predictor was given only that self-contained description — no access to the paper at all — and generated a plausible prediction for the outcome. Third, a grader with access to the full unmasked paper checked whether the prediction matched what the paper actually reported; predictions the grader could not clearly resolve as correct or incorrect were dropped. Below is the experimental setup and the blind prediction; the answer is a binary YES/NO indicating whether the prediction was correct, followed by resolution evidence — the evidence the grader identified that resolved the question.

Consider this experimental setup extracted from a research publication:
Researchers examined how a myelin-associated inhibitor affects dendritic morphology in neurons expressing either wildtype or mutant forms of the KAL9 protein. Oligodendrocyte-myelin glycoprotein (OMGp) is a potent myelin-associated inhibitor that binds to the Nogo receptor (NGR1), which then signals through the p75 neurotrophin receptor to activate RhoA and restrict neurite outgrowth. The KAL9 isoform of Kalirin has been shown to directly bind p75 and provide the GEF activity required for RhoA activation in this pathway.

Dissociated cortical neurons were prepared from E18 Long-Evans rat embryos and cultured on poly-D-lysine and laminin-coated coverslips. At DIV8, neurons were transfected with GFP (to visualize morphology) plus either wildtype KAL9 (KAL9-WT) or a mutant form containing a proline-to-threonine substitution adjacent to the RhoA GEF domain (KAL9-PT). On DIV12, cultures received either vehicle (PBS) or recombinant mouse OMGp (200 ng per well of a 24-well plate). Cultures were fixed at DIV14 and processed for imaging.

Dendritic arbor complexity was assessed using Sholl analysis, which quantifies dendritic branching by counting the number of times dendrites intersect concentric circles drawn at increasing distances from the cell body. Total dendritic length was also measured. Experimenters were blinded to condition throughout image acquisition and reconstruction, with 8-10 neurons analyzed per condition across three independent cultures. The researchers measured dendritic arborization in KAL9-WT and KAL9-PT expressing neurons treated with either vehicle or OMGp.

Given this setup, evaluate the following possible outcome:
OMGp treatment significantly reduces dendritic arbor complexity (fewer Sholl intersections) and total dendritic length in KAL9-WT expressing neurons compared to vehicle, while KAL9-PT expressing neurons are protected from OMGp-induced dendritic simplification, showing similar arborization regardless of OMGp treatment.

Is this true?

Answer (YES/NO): NO